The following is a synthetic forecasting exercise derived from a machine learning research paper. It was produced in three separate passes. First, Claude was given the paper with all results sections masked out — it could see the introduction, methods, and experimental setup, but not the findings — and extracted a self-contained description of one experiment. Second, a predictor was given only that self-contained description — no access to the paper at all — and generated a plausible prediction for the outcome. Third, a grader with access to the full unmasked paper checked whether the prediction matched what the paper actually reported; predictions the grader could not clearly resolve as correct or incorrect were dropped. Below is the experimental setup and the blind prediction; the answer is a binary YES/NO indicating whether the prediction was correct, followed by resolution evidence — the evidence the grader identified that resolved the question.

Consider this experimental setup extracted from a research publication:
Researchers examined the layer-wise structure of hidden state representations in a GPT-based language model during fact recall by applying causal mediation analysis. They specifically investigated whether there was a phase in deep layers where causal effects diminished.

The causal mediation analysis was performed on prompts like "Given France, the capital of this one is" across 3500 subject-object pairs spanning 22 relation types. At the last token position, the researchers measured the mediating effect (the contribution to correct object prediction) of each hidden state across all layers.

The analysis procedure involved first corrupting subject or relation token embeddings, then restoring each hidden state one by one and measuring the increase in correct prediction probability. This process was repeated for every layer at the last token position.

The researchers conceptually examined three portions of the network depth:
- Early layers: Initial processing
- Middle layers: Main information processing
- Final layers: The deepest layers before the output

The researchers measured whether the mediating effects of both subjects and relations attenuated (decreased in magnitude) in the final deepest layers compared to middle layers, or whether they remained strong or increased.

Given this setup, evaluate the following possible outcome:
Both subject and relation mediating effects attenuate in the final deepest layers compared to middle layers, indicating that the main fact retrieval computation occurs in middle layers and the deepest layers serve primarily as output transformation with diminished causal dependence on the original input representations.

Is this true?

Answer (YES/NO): NO